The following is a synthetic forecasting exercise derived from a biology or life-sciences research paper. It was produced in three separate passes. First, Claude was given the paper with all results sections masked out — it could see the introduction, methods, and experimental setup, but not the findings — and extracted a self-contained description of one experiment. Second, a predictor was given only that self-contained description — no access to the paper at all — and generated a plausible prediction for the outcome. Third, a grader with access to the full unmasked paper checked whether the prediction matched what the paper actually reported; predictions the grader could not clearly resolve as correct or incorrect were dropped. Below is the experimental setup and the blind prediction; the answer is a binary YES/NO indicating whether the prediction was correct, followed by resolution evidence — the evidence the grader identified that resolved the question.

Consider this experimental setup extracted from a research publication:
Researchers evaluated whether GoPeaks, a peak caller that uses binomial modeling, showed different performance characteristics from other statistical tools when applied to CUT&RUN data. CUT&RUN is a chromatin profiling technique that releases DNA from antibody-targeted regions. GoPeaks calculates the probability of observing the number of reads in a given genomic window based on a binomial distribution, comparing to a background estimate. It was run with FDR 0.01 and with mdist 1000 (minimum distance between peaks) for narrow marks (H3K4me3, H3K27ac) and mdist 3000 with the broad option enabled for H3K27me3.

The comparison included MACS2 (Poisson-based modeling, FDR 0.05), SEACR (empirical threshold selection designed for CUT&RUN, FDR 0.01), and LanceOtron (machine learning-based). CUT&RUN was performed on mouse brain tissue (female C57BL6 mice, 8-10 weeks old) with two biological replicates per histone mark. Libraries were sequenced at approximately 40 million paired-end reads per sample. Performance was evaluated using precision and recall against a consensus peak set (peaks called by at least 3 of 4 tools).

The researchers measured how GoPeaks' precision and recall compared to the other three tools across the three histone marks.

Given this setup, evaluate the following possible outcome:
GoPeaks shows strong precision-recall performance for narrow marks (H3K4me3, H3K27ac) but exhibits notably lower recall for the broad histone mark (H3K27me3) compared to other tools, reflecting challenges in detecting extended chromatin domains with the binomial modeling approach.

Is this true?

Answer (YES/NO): NO